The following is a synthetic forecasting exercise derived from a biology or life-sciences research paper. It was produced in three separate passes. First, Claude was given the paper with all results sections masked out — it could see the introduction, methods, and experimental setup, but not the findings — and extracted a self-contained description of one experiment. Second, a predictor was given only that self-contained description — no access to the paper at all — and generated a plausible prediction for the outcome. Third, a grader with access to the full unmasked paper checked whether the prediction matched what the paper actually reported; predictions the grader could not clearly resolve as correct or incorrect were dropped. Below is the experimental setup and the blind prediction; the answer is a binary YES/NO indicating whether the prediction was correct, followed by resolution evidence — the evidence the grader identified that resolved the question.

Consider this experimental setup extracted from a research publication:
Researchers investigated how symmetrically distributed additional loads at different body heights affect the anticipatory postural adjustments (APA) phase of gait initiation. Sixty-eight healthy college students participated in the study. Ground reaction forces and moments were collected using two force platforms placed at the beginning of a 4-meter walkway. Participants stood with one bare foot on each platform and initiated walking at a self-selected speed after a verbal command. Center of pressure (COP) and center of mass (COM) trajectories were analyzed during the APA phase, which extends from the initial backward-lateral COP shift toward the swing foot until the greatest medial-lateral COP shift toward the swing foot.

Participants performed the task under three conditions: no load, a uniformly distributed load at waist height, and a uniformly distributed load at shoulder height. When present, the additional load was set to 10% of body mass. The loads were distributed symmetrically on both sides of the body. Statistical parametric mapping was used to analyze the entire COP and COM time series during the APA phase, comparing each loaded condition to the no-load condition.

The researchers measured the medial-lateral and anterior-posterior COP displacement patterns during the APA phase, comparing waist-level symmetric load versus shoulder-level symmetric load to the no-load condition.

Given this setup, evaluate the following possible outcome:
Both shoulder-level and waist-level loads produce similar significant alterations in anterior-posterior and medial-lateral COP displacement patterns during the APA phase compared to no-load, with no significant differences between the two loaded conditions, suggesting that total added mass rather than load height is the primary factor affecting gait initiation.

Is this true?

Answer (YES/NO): NO